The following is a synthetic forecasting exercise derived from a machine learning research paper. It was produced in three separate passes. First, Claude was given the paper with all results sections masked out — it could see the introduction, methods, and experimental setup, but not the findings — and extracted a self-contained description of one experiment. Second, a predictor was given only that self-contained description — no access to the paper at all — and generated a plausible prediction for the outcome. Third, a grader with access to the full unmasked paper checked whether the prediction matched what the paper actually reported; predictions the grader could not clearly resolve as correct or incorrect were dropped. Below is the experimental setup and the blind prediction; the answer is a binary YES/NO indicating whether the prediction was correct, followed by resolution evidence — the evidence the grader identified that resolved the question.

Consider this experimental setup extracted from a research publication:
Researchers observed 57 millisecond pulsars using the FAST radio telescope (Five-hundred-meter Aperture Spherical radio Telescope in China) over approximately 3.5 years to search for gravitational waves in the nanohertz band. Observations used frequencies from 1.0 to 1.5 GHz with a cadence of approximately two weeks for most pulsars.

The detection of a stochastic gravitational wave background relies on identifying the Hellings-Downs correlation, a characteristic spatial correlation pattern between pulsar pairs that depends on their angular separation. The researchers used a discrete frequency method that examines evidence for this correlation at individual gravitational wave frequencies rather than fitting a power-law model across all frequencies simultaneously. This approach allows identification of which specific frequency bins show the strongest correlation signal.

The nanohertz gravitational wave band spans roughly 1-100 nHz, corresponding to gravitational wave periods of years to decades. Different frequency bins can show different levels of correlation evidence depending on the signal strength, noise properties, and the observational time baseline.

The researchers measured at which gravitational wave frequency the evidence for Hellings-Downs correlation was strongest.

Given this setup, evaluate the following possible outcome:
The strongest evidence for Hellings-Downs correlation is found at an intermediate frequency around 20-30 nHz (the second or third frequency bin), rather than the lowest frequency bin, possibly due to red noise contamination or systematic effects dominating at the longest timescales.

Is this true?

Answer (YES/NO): NO